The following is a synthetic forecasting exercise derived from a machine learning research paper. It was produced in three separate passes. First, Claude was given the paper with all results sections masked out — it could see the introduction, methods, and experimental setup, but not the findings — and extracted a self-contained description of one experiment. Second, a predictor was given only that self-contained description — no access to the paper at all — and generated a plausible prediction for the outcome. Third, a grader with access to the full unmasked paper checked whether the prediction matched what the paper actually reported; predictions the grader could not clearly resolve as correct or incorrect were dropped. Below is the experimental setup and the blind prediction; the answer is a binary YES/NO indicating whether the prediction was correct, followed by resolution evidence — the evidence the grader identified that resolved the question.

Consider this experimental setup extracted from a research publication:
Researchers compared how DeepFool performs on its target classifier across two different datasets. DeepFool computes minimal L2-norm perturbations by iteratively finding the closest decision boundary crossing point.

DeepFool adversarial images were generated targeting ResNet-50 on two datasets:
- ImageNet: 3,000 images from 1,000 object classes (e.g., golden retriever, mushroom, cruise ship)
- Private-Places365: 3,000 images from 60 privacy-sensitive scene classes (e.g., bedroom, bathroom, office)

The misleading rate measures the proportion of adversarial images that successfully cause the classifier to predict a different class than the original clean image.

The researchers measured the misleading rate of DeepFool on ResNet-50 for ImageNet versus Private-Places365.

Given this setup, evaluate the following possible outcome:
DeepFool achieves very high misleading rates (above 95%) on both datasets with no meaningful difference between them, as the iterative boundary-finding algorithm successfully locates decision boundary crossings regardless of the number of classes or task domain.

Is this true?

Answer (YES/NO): YES